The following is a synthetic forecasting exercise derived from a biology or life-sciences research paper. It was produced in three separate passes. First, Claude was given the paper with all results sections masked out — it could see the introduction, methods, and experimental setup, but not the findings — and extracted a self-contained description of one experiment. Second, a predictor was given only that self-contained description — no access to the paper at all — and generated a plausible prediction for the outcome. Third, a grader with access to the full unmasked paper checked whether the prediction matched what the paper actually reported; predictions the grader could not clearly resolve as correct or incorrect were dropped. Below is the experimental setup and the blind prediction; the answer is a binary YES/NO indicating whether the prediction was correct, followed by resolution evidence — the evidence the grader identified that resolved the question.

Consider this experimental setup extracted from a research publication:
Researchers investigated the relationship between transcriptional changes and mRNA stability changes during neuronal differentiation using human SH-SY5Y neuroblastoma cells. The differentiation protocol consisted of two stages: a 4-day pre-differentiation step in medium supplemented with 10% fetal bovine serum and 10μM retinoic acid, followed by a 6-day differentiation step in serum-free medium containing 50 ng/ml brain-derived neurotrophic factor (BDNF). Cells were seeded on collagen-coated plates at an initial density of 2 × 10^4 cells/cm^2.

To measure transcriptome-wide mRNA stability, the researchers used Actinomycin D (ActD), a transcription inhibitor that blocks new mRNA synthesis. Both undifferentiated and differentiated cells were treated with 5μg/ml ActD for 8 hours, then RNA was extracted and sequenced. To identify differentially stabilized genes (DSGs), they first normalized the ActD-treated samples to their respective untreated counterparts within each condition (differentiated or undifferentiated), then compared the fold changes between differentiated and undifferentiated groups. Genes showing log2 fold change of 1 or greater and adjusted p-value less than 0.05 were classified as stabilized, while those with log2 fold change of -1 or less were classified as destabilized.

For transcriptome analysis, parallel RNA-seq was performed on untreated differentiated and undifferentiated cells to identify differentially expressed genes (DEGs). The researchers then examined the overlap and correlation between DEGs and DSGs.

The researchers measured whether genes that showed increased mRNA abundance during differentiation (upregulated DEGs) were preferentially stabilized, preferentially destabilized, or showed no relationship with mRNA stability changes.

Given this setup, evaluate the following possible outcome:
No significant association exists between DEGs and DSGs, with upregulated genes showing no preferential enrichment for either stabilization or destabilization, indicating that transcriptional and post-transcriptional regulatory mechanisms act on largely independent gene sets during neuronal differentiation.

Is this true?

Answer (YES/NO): NO